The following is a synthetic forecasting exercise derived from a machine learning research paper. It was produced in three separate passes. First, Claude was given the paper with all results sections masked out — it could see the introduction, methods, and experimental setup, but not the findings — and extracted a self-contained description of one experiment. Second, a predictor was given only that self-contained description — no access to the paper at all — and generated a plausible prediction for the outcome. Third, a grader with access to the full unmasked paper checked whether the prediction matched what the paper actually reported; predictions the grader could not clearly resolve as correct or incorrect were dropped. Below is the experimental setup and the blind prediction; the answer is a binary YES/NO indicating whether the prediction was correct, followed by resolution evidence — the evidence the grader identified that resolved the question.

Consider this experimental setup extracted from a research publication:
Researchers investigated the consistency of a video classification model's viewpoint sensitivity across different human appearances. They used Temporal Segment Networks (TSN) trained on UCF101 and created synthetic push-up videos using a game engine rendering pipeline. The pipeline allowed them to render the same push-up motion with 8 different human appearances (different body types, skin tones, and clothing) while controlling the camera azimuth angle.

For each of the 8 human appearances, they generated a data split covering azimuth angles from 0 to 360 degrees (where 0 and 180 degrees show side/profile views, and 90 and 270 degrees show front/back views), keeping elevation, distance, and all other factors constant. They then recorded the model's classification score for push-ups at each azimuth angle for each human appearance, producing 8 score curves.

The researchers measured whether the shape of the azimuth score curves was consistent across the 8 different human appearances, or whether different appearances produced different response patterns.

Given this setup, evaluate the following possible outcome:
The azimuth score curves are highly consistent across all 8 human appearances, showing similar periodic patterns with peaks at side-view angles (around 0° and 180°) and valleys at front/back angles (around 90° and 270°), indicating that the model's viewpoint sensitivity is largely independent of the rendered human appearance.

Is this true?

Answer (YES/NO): YES